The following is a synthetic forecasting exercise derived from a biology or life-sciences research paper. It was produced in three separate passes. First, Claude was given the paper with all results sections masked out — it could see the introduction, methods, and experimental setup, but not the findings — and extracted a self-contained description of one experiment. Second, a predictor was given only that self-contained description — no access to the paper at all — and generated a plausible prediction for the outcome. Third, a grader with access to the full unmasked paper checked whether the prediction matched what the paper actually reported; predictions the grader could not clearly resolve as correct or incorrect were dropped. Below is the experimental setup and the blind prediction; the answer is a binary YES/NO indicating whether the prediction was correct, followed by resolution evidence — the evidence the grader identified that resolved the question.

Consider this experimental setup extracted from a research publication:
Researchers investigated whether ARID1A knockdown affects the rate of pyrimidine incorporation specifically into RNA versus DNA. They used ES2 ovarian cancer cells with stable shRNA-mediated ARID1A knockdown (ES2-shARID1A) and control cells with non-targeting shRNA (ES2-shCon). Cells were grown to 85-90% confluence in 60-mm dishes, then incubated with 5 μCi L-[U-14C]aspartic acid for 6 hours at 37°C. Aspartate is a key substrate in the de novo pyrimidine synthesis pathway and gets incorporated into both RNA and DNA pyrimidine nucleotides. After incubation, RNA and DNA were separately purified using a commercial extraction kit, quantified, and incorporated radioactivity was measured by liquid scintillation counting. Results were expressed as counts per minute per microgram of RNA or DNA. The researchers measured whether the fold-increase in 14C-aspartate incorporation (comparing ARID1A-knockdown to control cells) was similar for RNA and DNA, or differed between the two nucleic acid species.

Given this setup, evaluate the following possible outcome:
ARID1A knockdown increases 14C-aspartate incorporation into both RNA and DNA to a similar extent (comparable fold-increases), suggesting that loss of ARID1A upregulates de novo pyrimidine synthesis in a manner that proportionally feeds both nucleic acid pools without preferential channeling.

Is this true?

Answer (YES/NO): YES